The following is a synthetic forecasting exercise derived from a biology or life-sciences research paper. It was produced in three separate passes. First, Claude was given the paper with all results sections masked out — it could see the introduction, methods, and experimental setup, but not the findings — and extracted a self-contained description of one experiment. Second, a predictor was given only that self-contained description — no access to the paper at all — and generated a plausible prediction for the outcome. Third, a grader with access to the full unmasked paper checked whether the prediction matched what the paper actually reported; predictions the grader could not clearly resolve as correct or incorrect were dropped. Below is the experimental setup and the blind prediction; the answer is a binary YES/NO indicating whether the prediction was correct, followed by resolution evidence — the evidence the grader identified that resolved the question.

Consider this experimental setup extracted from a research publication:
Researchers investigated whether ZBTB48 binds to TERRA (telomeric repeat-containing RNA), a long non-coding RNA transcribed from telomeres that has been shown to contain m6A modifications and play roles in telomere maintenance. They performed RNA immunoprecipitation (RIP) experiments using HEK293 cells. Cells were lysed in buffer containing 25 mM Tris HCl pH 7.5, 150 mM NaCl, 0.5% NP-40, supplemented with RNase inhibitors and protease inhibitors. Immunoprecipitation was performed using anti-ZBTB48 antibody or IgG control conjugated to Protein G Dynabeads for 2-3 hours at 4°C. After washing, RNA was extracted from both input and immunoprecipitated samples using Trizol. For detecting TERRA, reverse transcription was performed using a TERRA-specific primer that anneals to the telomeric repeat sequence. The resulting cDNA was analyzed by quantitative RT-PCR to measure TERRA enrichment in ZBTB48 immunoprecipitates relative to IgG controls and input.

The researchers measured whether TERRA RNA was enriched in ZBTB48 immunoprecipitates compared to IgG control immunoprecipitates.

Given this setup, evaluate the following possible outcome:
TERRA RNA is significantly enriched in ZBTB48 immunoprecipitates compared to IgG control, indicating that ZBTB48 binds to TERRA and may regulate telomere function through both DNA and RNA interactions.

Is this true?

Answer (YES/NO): YES